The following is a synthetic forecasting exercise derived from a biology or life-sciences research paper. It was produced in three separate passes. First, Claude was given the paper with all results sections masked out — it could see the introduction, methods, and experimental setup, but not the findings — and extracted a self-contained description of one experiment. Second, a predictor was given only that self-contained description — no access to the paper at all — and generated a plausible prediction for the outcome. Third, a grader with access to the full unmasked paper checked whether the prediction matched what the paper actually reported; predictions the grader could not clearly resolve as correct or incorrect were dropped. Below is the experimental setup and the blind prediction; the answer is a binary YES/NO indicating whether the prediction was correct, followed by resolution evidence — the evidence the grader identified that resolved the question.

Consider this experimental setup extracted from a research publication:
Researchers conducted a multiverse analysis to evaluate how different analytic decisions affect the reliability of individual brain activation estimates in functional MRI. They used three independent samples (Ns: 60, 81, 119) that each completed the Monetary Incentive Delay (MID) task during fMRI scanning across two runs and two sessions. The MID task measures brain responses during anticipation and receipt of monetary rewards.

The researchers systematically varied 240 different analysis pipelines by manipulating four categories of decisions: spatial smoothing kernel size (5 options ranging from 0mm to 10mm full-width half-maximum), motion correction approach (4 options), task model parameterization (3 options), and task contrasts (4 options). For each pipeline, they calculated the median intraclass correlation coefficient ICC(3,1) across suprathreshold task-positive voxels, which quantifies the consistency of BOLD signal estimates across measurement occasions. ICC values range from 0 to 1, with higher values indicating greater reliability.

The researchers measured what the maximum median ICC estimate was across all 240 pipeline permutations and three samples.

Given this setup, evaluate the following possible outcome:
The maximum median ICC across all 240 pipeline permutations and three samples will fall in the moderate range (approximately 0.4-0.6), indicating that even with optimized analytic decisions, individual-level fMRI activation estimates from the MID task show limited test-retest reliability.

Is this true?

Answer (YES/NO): YES